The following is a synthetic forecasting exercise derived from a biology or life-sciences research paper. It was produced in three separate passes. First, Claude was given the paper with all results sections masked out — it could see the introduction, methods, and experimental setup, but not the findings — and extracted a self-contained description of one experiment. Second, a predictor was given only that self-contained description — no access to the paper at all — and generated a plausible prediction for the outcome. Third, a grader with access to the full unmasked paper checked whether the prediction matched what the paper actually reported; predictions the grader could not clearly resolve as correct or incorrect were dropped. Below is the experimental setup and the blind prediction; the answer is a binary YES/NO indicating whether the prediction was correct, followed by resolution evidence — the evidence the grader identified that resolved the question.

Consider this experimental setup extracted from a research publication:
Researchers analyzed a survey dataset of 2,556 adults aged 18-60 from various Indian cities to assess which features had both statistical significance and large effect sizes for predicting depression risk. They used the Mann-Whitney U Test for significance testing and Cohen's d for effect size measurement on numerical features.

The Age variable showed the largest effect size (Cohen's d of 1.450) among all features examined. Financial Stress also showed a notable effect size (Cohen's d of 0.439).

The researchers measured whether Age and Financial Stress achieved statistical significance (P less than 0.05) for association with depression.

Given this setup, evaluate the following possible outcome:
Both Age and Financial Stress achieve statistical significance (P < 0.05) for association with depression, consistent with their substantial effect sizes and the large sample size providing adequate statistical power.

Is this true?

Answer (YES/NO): YES